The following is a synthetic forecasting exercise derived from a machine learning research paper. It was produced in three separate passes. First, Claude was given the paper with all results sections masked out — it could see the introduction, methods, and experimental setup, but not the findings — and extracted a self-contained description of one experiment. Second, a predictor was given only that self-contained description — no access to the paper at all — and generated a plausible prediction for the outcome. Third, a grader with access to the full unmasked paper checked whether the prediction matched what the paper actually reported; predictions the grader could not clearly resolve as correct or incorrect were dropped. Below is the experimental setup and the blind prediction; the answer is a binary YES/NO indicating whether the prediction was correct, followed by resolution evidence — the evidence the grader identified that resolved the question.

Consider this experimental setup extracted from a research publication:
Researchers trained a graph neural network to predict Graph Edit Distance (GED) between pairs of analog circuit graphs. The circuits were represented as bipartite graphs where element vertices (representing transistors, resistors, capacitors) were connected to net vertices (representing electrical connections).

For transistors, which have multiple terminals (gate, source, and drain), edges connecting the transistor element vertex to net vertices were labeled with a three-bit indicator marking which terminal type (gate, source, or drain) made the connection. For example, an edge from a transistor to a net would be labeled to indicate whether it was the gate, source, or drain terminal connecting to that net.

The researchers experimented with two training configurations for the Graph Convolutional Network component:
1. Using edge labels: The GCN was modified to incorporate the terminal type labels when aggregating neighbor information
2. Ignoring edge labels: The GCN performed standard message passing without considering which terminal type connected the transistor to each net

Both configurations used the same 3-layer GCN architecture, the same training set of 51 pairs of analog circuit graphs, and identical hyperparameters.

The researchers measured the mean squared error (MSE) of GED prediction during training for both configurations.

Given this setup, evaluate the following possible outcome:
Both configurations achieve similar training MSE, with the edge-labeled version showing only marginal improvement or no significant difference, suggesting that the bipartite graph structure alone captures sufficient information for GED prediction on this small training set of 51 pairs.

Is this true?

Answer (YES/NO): NO